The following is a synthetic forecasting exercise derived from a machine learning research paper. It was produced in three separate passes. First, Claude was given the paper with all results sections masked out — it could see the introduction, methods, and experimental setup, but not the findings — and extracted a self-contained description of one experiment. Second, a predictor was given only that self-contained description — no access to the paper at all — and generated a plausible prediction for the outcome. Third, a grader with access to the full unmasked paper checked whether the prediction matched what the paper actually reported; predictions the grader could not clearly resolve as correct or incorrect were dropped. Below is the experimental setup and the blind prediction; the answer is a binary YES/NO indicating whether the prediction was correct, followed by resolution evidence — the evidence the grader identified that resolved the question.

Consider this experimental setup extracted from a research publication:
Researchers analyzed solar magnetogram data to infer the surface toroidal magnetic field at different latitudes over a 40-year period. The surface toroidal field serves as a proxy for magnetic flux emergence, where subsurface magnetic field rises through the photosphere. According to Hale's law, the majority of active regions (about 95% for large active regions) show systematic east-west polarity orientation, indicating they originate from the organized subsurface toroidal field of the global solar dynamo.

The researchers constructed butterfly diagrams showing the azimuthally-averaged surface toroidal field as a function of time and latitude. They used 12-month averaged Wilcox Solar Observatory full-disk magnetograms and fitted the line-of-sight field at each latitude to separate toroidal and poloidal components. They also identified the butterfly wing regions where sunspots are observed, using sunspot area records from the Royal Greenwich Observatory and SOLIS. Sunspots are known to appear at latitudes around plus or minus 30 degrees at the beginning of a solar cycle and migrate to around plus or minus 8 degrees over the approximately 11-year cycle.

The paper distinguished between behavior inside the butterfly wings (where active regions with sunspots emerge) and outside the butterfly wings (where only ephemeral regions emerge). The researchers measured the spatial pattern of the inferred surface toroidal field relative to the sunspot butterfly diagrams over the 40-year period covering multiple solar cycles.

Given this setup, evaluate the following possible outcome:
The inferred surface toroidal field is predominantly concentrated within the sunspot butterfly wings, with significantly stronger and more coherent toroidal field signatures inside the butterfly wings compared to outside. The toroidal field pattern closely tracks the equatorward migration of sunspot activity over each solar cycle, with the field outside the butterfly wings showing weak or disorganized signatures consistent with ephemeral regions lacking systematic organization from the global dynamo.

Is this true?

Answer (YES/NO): NO